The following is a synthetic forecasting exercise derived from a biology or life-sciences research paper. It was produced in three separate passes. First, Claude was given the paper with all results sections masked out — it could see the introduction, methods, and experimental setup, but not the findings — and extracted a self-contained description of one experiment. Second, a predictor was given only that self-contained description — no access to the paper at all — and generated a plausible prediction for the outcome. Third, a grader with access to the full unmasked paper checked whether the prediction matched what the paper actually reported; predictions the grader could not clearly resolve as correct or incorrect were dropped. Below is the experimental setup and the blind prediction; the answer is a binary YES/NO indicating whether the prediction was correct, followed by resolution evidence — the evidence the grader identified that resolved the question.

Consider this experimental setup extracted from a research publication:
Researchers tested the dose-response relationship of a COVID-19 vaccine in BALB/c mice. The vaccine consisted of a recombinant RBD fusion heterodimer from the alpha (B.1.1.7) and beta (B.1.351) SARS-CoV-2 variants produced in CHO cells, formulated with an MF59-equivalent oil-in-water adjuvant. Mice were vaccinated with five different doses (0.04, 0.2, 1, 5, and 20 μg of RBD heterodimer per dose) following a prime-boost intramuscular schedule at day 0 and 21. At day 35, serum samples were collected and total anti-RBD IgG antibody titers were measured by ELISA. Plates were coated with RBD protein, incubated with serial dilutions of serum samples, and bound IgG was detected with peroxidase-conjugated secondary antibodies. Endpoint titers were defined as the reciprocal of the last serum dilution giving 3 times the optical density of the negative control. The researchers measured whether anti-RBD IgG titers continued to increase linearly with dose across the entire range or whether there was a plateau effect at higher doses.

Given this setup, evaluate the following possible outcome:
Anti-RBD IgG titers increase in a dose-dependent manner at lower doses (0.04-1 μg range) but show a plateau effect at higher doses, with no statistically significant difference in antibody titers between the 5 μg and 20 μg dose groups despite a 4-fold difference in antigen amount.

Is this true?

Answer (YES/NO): YES